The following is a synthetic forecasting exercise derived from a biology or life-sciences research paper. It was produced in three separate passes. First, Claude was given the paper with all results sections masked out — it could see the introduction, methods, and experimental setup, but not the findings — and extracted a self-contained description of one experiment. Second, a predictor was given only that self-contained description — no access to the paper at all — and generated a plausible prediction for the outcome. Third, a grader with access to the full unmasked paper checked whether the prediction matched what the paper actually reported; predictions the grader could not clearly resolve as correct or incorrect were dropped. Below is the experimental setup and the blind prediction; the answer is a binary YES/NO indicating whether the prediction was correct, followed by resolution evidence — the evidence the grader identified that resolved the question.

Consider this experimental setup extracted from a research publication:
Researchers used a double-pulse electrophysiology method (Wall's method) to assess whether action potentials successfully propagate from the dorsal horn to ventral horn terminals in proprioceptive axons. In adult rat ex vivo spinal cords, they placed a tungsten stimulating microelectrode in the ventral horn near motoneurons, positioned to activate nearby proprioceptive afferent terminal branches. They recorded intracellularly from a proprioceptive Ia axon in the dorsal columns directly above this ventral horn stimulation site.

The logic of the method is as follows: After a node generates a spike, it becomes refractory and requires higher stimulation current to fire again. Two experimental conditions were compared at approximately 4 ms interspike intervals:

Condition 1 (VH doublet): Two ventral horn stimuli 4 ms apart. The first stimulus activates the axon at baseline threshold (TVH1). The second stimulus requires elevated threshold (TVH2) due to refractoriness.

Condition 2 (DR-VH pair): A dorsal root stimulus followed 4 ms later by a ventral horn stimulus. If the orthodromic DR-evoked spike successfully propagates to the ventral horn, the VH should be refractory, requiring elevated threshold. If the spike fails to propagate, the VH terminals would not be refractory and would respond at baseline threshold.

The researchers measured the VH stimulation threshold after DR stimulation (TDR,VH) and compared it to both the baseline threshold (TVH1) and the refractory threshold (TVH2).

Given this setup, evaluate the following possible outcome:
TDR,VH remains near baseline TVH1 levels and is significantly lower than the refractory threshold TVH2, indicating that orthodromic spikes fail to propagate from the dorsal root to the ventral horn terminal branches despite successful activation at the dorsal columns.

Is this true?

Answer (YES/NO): YES